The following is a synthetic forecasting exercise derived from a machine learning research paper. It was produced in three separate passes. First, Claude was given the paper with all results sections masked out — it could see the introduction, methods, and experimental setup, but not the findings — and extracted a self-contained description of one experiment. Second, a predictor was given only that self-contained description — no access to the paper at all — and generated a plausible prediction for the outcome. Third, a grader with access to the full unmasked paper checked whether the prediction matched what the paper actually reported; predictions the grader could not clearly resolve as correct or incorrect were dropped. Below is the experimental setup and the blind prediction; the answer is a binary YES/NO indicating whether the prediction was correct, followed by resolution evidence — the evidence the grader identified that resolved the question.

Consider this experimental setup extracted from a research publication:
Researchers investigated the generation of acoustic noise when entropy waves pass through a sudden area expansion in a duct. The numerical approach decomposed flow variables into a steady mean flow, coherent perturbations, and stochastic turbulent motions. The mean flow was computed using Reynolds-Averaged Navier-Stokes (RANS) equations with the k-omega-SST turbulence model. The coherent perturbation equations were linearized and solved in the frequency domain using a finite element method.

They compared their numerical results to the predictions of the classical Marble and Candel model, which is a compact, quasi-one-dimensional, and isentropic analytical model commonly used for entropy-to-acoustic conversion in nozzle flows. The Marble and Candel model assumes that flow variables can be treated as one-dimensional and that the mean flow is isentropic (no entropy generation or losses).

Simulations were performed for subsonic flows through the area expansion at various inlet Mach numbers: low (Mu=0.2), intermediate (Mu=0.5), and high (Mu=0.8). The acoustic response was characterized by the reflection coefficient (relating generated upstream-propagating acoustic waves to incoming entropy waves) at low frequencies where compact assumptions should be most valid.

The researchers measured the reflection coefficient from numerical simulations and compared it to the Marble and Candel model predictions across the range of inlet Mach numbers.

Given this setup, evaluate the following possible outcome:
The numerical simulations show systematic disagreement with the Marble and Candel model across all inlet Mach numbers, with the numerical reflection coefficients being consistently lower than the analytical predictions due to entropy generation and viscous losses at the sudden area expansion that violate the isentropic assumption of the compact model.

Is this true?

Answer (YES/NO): NO